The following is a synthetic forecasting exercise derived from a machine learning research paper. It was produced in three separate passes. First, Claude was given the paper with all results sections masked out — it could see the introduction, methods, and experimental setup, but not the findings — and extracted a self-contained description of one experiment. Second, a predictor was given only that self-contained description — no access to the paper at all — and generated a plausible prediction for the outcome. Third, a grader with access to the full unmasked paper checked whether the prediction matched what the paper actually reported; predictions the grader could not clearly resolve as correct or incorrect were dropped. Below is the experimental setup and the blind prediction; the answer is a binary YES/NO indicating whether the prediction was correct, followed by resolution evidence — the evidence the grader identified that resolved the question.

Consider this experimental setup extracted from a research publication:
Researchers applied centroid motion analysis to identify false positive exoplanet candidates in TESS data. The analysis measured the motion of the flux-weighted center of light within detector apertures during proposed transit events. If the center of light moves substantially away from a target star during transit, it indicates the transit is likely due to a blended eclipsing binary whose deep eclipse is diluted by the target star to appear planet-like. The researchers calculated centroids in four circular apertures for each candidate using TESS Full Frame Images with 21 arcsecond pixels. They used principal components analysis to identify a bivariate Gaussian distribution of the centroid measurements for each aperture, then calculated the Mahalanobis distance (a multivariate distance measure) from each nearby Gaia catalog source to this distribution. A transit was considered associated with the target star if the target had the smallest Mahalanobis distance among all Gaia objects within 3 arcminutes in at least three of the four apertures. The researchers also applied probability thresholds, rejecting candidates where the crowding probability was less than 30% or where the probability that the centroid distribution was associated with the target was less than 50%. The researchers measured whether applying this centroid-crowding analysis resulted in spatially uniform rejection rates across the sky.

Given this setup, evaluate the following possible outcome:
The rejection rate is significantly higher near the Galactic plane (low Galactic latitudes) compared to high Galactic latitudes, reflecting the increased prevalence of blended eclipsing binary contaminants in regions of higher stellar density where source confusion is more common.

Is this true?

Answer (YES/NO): YES